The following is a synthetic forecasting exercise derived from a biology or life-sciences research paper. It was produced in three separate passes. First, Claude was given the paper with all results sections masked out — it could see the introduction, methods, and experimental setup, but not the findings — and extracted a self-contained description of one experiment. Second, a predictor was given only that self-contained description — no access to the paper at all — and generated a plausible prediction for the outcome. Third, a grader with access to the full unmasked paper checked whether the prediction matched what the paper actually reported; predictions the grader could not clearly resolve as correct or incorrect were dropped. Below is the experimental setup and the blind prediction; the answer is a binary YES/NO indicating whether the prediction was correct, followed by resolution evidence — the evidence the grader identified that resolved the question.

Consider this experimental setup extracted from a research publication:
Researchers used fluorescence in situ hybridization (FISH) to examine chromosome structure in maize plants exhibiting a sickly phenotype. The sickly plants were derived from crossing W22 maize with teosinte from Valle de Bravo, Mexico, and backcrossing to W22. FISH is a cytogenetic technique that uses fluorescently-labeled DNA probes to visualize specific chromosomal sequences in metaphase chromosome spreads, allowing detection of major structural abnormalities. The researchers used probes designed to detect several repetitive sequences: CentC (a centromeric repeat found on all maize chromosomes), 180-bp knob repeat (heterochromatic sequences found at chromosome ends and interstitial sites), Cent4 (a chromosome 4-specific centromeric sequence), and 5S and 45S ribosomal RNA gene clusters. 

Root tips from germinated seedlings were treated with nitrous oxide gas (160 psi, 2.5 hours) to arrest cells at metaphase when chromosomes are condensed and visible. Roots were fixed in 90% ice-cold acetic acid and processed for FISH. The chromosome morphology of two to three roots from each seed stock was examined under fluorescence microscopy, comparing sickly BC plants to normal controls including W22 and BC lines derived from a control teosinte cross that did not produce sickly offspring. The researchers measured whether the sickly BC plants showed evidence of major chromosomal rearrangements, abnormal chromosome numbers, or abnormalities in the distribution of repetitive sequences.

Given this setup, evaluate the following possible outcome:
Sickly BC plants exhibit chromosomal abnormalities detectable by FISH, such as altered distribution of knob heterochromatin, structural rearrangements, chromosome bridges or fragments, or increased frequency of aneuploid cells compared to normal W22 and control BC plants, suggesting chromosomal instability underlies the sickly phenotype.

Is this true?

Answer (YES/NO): NO